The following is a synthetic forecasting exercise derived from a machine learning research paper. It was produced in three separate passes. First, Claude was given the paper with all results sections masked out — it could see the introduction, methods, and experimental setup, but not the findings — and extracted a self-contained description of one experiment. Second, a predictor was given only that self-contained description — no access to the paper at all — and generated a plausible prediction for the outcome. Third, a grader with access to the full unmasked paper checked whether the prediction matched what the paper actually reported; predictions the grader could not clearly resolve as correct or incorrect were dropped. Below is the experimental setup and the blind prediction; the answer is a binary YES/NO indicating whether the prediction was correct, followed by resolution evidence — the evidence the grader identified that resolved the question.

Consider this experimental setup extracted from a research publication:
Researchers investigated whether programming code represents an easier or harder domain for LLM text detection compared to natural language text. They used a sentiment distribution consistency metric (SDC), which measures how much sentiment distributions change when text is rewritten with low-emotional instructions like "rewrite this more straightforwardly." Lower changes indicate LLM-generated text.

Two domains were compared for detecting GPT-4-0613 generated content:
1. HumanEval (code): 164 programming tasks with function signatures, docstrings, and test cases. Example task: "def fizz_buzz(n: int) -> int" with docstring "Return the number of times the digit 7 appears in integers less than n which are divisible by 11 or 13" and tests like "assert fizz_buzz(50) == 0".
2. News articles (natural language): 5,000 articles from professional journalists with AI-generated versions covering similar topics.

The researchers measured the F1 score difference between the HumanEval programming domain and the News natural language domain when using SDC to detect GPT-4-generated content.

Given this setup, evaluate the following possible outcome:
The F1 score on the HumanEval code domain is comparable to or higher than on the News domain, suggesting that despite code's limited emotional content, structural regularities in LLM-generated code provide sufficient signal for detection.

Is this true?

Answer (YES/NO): YES